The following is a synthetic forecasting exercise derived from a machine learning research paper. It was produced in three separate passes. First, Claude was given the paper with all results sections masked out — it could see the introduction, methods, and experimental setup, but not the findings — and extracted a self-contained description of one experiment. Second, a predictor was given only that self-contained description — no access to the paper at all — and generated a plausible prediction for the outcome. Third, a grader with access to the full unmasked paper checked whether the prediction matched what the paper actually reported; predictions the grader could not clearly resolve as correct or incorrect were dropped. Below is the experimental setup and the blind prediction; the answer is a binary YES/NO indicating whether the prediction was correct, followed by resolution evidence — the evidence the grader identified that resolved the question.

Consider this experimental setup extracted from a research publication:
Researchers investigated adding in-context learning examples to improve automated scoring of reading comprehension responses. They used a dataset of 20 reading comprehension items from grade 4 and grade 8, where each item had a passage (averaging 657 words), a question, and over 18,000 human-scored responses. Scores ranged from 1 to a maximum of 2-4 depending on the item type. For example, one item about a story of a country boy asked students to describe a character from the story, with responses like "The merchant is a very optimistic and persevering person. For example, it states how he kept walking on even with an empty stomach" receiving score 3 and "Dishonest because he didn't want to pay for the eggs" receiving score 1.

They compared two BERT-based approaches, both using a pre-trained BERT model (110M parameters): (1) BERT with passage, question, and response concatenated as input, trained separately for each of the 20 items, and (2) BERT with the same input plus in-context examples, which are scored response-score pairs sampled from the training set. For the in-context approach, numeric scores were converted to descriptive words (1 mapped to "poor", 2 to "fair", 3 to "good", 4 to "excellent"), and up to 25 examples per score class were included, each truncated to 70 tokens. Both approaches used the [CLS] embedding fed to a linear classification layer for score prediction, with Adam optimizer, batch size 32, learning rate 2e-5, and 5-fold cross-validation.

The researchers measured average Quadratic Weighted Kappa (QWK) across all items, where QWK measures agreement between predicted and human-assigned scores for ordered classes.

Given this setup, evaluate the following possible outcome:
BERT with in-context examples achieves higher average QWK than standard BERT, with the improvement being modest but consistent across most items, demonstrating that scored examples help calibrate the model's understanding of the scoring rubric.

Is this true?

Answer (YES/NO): YES